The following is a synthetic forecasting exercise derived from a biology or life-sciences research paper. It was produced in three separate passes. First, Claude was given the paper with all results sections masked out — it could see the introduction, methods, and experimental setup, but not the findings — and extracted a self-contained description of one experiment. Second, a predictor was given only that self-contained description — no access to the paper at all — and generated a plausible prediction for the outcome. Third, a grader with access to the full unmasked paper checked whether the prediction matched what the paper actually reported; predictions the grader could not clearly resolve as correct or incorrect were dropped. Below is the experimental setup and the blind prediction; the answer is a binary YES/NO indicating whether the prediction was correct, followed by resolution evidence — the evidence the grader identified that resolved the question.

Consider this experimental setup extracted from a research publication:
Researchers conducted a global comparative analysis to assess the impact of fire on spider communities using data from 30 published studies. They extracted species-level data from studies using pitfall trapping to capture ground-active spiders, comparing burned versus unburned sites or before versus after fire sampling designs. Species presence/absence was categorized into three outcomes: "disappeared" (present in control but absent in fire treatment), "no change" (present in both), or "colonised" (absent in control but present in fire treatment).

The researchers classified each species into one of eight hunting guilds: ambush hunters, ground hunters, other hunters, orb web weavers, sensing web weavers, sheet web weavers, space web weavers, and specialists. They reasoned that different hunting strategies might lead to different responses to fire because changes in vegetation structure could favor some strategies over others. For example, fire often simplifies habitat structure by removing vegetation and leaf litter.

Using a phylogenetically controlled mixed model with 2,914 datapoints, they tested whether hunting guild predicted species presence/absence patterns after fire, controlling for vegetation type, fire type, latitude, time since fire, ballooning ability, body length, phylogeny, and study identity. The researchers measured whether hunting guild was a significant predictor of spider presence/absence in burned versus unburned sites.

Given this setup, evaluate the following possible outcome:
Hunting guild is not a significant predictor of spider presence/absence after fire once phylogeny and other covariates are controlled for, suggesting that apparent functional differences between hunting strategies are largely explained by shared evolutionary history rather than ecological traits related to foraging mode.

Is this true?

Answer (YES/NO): NO